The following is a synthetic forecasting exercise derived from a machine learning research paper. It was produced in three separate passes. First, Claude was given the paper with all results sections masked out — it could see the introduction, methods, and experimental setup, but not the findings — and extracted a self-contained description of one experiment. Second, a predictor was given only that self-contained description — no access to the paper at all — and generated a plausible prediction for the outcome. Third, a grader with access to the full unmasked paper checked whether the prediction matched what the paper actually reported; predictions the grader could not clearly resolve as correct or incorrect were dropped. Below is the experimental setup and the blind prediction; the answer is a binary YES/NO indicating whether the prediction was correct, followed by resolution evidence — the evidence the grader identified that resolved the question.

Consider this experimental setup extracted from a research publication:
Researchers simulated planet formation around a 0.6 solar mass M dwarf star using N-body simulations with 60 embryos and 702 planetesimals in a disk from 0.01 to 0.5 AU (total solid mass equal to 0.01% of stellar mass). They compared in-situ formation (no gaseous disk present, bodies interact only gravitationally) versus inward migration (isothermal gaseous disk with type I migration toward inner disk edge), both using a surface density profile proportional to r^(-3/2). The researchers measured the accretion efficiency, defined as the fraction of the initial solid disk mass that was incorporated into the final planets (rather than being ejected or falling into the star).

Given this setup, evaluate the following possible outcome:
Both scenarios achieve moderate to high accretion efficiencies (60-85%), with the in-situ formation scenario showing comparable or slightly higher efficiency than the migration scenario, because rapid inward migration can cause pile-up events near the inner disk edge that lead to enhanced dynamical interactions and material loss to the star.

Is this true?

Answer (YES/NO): NO